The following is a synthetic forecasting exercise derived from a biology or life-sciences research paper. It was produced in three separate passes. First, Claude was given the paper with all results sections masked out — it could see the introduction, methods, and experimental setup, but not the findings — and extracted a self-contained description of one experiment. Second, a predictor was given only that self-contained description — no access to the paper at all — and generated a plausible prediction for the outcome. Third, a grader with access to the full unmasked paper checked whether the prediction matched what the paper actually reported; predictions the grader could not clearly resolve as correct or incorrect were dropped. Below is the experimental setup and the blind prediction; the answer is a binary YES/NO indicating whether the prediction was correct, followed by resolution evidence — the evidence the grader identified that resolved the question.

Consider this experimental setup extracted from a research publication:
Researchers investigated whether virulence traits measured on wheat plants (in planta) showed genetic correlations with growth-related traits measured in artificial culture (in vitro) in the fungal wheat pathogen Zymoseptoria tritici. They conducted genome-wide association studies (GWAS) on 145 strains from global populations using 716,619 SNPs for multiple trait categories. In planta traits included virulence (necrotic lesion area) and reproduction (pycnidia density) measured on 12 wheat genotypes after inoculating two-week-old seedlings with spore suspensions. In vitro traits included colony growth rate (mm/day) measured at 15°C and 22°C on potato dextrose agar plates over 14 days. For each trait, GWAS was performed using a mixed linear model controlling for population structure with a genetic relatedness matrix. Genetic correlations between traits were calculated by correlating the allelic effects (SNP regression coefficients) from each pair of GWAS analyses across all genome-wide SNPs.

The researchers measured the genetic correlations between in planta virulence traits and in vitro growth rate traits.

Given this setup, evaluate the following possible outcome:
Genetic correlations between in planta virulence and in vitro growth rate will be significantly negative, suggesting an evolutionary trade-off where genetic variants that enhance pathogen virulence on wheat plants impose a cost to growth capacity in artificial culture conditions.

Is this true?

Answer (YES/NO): NO